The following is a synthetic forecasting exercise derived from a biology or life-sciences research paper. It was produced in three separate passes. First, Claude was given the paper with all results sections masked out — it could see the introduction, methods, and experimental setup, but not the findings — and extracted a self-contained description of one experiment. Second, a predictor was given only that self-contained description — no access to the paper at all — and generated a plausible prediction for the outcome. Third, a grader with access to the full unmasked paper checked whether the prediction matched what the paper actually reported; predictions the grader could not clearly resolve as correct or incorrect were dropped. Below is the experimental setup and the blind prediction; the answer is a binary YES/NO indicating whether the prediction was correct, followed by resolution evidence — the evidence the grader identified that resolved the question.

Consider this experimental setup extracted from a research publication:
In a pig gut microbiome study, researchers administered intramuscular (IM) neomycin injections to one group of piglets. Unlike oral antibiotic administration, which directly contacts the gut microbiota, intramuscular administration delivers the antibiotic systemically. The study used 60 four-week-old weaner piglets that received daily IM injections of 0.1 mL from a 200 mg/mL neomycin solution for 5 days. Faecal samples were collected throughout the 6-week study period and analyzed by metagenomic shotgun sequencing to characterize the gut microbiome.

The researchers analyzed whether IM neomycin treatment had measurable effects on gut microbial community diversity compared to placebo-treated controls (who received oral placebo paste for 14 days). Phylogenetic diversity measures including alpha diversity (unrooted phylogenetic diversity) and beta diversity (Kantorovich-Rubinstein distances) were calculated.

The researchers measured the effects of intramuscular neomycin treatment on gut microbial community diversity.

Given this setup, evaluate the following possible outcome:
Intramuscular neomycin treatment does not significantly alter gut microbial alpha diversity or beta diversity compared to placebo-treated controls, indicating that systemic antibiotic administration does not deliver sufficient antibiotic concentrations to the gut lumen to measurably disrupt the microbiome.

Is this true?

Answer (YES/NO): NO